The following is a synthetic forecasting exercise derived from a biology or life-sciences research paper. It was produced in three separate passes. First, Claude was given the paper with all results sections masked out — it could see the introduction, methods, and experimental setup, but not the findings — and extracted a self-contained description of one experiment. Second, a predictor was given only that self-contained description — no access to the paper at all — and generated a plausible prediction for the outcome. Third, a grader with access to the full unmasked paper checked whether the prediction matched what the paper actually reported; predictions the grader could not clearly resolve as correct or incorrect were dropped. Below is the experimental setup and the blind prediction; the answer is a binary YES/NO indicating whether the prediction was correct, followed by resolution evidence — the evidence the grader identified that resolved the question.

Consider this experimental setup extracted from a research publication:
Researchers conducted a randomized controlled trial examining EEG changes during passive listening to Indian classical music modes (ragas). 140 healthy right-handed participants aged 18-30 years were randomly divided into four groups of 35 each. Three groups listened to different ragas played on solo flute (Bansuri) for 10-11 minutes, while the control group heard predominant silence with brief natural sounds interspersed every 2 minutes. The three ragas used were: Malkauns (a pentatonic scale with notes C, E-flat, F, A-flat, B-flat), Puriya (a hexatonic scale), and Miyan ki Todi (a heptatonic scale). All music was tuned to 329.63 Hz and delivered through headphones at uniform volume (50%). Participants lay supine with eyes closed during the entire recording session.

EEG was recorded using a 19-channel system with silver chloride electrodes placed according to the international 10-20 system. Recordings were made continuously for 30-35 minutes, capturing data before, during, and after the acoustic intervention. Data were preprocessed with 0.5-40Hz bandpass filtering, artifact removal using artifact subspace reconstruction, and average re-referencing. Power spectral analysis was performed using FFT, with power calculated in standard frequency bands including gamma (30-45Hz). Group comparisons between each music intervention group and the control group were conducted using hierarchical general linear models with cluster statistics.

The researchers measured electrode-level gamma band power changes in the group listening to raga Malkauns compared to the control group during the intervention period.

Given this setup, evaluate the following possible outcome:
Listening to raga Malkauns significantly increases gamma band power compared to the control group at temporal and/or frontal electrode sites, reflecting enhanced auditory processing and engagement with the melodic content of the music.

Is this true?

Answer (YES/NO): YES